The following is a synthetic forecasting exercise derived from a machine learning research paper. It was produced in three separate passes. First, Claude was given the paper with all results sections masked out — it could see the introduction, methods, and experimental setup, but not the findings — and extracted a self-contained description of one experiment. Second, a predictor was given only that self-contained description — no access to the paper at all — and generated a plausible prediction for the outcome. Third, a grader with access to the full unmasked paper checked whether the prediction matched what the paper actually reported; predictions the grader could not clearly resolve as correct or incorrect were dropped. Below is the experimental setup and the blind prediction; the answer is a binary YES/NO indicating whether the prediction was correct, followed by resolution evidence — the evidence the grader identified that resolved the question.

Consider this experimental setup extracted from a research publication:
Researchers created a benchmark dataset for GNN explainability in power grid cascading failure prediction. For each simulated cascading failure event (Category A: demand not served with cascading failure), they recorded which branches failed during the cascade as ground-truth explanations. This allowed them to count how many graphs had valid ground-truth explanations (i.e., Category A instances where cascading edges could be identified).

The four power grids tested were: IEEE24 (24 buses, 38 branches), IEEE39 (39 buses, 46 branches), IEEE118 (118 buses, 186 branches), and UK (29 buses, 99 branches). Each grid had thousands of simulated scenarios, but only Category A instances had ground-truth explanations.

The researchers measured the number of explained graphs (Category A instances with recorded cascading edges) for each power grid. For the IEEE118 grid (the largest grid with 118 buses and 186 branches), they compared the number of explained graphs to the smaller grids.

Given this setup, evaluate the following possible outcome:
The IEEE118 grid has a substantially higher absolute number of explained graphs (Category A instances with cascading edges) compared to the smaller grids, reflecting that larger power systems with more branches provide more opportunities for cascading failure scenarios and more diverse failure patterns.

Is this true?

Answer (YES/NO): NO